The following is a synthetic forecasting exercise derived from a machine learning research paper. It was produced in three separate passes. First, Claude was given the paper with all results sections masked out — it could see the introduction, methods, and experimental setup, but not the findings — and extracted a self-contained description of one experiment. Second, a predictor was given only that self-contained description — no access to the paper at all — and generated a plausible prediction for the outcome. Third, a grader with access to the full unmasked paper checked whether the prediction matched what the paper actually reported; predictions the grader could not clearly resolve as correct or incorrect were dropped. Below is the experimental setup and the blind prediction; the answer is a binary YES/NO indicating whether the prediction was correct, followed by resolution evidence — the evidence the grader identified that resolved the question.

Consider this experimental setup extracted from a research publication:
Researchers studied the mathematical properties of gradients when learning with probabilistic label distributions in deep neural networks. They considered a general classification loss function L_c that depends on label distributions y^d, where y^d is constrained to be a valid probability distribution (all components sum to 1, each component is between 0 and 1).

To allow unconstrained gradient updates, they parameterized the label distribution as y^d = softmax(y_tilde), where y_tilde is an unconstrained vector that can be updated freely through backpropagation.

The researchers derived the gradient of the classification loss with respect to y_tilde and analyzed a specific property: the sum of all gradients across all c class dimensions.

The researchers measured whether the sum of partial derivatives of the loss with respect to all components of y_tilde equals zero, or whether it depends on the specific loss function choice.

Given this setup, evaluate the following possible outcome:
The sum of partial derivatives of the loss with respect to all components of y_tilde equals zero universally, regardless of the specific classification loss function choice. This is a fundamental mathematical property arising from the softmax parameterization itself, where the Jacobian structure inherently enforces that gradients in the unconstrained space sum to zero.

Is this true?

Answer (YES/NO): YES